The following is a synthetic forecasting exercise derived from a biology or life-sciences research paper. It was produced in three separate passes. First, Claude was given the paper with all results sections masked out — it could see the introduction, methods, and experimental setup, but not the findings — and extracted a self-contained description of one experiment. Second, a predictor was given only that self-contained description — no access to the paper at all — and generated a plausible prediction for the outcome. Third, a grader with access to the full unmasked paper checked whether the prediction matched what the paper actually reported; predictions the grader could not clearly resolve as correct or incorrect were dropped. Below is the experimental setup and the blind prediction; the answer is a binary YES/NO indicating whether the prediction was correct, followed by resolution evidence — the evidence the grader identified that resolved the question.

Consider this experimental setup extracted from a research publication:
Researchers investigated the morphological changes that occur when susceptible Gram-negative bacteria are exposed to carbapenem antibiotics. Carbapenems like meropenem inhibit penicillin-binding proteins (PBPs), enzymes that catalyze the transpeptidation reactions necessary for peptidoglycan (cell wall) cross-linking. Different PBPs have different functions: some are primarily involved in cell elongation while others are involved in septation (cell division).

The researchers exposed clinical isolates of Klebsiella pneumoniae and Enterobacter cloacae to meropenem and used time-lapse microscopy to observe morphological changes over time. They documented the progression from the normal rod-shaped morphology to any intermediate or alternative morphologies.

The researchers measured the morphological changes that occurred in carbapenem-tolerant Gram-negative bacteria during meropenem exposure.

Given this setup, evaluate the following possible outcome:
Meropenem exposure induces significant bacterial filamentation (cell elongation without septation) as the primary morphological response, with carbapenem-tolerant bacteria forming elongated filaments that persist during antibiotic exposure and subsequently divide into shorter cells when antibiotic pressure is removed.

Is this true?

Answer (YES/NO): NO